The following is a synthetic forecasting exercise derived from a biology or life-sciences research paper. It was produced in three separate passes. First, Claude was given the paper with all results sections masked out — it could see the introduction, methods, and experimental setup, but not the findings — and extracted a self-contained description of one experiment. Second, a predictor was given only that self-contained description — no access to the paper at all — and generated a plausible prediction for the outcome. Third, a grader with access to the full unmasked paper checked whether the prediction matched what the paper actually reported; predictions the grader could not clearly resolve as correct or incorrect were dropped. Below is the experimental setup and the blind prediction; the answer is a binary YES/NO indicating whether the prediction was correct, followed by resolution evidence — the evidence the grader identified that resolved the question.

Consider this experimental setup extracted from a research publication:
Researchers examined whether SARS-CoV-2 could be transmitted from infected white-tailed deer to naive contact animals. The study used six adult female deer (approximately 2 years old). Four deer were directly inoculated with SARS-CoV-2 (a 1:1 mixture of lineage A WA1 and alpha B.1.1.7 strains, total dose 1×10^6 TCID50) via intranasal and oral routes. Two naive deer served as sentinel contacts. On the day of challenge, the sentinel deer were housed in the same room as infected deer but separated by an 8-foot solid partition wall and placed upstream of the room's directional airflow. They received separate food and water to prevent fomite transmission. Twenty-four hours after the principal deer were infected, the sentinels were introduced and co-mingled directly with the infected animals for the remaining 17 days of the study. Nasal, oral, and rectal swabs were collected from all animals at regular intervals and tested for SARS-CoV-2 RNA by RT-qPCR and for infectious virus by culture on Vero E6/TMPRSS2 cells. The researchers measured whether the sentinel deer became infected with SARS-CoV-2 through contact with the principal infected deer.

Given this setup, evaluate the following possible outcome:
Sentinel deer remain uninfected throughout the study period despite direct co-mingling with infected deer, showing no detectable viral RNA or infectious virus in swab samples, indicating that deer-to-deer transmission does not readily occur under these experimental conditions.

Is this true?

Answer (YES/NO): NO